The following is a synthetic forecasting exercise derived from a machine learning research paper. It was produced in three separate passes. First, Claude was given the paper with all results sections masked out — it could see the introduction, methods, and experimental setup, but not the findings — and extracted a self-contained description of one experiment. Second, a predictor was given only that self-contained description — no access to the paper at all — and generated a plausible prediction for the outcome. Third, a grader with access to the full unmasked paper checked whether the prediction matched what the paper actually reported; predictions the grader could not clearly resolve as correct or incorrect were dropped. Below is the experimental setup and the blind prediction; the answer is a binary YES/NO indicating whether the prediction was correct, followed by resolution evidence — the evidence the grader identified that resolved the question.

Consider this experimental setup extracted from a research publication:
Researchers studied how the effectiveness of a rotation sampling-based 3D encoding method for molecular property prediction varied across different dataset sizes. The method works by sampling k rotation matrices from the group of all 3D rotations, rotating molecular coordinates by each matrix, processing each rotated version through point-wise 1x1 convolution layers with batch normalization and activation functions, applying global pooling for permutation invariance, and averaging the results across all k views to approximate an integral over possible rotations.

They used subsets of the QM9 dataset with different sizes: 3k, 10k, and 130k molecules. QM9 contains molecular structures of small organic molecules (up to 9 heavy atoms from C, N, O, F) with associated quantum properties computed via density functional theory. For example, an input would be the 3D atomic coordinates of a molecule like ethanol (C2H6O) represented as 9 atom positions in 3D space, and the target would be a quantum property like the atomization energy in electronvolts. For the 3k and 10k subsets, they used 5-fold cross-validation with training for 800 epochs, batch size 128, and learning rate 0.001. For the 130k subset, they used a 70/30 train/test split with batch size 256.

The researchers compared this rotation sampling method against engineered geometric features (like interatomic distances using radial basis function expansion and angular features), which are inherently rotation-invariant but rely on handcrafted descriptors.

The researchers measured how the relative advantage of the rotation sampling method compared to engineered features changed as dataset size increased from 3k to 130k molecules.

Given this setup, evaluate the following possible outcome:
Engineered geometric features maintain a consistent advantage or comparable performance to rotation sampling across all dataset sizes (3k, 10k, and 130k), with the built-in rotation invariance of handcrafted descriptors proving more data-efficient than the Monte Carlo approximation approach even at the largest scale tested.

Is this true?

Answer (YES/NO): NO